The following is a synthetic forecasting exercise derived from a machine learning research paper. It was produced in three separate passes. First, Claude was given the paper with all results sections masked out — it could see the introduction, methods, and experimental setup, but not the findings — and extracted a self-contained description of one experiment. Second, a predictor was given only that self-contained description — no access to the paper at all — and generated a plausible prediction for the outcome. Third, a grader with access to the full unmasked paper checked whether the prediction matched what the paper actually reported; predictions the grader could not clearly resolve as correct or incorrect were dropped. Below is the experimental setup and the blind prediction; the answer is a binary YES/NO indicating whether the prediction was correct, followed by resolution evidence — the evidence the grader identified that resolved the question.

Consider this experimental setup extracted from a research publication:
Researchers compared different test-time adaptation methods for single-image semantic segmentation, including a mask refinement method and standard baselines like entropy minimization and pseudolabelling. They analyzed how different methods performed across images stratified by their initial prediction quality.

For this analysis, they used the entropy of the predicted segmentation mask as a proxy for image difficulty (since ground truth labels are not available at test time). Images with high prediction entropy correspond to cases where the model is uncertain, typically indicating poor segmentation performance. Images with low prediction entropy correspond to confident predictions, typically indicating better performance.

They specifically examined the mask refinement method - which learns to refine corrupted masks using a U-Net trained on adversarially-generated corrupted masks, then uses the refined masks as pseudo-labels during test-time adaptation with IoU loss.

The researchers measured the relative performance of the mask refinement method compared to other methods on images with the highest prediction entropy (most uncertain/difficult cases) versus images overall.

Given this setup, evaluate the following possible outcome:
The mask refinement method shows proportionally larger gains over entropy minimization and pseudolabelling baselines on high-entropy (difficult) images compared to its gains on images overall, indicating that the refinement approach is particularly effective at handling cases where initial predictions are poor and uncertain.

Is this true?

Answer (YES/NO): YES